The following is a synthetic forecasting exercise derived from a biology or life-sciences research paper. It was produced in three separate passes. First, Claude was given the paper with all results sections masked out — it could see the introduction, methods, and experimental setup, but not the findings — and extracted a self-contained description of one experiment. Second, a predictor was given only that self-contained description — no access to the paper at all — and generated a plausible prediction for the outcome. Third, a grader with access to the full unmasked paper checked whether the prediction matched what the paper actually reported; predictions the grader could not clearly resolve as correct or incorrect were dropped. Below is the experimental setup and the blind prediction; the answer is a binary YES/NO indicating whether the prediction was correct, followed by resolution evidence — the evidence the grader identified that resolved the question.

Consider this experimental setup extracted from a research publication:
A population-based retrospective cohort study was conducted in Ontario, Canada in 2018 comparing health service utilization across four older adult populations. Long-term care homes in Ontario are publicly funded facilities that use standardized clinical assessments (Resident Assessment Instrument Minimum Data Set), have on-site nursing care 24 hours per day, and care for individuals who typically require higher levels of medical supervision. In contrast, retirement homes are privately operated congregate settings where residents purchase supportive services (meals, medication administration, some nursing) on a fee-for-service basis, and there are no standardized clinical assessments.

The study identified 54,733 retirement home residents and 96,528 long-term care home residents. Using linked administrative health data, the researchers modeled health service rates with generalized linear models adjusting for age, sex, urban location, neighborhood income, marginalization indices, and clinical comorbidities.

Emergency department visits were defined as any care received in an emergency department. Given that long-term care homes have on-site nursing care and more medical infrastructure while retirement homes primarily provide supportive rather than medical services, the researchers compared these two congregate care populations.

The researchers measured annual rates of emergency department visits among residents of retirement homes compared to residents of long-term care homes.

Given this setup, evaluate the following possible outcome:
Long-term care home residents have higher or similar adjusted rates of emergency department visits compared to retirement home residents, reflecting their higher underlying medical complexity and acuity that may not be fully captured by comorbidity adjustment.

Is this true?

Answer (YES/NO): NO